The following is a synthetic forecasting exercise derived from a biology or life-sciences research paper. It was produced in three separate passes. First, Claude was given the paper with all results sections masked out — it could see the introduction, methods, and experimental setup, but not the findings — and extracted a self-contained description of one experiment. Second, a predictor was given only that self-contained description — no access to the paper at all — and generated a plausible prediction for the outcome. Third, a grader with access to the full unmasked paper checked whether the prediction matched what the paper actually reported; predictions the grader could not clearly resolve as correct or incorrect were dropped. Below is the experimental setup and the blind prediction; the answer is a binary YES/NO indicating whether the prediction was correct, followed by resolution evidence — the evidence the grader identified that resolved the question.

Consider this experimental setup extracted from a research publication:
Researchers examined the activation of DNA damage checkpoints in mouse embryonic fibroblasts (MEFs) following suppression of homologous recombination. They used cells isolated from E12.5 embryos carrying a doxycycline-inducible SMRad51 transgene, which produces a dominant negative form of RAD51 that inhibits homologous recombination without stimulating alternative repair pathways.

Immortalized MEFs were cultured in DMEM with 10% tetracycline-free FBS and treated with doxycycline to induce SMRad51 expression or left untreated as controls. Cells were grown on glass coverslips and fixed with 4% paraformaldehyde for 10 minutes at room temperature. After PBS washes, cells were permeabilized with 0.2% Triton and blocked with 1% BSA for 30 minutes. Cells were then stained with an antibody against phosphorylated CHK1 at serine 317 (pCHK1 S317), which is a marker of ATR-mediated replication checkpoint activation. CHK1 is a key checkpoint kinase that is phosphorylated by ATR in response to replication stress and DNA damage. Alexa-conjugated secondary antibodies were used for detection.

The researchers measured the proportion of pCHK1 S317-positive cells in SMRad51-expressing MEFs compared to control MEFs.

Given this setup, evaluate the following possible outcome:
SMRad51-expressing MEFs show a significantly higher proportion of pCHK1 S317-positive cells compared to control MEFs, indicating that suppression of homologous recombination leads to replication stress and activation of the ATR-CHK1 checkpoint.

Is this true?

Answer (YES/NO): YES